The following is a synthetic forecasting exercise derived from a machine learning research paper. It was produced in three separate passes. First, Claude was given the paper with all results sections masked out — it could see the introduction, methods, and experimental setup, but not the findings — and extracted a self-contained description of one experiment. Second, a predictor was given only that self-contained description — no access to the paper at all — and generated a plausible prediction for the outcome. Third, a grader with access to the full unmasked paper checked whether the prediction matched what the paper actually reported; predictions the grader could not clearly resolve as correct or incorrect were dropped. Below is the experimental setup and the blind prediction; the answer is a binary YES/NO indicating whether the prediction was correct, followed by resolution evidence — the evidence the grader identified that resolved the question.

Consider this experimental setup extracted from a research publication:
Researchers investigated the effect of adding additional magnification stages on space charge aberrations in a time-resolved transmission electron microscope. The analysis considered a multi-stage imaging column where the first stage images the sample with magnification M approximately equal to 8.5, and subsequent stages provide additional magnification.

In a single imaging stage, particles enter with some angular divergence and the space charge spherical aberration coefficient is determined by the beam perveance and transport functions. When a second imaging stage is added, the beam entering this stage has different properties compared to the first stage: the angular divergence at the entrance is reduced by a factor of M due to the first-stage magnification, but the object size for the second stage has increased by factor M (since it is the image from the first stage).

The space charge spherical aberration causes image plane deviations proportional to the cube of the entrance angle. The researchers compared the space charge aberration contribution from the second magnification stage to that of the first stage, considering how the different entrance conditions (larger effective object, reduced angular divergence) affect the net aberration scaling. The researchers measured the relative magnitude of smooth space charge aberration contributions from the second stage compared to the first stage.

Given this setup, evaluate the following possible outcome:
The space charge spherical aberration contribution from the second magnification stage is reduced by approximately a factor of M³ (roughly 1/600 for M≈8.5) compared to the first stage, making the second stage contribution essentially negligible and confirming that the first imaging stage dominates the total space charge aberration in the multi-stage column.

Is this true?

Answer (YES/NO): YES